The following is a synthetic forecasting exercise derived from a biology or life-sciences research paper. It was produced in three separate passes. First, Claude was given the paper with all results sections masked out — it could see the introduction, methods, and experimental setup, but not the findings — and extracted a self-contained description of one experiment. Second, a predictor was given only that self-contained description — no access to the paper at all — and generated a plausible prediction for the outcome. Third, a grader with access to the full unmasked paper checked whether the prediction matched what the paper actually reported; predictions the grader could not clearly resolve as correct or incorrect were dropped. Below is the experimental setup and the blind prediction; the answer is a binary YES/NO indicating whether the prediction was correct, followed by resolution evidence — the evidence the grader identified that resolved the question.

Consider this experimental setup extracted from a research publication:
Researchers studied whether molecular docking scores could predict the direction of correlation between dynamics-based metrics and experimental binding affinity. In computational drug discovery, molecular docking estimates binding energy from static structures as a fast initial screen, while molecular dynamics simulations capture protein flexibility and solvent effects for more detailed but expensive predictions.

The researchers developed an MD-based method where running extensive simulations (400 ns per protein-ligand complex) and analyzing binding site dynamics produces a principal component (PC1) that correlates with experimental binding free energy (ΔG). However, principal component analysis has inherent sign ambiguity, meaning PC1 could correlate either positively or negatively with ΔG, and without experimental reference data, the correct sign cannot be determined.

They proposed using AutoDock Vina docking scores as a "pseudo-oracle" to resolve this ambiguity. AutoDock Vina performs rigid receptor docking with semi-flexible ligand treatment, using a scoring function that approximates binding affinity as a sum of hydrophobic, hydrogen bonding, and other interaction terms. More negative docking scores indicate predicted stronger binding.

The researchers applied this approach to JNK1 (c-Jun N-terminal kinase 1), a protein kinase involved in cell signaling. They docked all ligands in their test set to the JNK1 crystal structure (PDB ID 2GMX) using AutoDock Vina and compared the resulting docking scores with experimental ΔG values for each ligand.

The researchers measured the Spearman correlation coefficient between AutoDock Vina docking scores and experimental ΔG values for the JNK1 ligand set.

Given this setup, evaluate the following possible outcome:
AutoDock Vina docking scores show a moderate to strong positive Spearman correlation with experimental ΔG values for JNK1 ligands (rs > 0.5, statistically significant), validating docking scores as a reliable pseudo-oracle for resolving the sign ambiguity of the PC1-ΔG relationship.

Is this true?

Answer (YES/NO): NO